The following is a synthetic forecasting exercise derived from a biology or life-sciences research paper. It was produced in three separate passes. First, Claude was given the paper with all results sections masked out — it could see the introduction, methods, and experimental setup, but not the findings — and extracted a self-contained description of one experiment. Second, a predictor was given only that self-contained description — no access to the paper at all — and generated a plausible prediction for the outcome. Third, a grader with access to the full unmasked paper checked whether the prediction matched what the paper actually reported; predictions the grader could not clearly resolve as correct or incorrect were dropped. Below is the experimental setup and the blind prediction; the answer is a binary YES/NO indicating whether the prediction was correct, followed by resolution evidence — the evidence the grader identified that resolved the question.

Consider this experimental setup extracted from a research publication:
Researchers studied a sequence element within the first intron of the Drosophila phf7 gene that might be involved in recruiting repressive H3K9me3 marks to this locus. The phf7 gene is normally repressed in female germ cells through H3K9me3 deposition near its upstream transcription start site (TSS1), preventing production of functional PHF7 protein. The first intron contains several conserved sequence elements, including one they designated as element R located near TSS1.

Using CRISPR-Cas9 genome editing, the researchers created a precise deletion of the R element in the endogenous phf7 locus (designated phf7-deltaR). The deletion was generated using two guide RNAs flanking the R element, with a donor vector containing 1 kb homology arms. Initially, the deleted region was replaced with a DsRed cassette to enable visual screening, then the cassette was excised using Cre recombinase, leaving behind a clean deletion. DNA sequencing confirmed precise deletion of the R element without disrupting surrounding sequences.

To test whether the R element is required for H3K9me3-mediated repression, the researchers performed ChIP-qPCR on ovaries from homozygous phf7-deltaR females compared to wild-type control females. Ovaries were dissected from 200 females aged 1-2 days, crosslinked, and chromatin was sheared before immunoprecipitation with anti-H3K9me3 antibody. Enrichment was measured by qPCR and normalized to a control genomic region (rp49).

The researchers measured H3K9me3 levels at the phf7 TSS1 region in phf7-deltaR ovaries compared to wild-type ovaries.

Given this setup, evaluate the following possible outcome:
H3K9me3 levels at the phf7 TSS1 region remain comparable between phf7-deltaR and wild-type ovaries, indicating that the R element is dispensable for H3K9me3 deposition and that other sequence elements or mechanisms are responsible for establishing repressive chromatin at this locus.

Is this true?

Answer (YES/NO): NO